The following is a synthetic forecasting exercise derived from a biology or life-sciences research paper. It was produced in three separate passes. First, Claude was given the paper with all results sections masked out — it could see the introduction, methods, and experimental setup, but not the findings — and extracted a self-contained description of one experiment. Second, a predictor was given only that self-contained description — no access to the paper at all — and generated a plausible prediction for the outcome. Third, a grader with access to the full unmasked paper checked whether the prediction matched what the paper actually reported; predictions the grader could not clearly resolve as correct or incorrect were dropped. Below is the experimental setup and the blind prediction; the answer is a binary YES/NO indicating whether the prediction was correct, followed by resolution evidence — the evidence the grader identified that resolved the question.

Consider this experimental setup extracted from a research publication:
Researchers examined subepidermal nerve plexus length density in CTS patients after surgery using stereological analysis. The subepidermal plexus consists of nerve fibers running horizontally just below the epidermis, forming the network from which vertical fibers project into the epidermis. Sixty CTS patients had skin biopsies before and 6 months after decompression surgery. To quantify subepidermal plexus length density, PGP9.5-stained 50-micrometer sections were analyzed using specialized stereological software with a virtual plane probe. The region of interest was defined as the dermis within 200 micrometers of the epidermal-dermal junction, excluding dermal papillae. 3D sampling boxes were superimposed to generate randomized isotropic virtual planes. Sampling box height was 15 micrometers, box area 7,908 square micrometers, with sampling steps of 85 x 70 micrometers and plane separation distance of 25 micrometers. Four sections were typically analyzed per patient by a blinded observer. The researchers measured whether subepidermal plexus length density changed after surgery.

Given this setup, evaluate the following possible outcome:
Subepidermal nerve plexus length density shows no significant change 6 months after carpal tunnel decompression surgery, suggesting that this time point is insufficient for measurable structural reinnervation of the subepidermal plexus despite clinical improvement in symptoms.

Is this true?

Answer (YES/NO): YES